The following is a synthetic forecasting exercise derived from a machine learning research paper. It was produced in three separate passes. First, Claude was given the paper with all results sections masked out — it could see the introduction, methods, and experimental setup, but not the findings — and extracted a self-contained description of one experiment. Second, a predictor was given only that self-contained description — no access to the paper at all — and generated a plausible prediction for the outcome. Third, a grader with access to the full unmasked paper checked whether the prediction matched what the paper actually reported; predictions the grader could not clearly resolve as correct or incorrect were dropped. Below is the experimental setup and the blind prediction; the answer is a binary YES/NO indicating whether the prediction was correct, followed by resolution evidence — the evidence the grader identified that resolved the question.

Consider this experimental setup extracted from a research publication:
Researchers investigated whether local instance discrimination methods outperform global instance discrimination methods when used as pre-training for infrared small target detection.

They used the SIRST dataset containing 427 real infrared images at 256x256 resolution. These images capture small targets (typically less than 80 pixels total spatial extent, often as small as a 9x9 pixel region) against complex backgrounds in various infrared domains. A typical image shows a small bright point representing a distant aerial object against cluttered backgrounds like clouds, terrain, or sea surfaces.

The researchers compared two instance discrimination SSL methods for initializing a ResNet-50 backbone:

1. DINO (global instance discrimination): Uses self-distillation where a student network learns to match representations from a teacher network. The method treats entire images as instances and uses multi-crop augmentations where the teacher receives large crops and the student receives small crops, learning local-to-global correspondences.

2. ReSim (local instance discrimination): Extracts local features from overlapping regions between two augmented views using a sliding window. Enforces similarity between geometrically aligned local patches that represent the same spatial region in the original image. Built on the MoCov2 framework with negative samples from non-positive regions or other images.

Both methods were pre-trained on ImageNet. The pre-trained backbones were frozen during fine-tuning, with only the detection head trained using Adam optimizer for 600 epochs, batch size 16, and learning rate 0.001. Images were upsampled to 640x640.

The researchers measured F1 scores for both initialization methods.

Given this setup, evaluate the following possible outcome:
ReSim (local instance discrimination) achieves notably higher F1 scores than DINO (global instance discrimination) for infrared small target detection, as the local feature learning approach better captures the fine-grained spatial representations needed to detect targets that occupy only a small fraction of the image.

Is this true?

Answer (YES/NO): YES